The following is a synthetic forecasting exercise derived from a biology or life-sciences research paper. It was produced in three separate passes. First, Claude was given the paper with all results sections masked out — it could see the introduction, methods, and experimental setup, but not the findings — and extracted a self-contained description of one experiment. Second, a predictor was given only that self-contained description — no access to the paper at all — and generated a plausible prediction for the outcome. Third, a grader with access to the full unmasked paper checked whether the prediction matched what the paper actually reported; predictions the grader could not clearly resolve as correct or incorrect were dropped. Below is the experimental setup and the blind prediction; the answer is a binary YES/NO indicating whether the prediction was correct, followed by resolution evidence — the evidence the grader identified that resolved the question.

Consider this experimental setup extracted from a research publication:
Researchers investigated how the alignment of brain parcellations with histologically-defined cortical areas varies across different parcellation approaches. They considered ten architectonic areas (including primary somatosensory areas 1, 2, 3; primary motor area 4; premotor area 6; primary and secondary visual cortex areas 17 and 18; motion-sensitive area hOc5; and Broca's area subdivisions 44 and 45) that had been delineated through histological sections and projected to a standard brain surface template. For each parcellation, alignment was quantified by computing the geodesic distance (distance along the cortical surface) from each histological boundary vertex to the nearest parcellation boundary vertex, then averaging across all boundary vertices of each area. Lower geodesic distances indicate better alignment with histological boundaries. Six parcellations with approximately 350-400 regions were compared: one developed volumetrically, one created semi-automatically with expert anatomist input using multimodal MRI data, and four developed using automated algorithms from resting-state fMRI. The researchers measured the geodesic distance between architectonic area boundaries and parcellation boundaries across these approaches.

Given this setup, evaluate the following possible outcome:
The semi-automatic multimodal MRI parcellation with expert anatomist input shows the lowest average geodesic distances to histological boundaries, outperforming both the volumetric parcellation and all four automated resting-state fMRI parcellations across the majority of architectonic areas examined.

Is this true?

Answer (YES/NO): NO